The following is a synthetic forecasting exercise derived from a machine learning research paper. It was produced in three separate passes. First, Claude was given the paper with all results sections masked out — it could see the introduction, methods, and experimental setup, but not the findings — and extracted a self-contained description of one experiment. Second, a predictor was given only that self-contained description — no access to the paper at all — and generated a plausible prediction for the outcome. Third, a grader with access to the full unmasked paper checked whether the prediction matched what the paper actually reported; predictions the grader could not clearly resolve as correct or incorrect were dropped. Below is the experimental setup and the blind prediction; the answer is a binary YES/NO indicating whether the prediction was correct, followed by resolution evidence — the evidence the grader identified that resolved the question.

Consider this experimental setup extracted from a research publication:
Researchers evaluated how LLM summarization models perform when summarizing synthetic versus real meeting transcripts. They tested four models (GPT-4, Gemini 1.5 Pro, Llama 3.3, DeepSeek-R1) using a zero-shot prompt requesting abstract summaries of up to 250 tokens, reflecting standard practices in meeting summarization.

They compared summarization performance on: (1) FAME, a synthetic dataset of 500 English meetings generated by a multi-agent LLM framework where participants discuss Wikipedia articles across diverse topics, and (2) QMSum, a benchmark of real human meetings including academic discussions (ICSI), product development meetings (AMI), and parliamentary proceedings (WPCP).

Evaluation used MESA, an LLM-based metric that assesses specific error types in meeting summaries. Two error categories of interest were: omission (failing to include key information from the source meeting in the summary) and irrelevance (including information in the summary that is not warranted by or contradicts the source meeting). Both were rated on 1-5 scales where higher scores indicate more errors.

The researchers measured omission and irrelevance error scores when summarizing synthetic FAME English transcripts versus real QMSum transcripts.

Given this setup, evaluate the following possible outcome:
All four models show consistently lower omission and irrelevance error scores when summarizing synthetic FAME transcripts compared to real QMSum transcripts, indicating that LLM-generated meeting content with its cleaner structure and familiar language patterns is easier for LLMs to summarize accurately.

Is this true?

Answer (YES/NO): NO